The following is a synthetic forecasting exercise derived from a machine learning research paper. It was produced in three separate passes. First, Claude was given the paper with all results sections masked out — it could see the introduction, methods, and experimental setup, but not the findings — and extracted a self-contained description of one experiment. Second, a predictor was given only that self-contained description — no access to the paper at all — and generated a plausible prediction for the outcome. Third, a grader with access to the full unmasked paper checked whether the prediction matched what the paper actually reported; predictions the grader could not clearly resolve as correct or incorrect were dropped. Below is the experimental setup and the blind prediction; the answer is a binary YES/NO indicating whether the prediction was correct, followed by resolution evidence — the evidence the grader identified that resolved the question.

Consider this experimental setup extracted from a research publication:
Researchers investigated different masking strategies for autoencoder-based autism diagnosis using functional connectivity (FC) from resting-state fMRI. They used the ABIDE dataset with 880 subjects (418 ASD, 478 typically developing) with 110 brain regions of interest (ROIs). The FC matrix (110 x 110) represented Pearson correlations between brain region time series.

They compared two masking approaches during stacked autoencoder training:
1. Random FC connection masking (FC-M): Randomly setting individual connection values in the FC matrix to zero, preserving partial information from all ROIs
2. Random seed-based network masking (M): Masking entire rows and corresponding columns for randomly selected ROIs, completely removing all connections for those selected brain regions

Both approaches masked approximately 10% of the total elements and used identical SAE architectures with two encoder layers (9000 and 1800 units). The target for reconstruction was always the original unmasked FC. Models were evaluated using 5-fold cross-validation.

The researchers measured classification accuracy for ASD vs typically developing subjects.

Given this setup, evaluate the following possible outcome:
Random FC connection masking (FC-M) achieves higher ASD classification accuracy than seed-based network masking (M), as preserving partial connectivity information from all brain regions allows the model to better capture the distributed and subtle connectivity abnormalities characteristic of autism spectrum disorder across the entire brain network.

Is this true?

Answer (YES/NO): NO